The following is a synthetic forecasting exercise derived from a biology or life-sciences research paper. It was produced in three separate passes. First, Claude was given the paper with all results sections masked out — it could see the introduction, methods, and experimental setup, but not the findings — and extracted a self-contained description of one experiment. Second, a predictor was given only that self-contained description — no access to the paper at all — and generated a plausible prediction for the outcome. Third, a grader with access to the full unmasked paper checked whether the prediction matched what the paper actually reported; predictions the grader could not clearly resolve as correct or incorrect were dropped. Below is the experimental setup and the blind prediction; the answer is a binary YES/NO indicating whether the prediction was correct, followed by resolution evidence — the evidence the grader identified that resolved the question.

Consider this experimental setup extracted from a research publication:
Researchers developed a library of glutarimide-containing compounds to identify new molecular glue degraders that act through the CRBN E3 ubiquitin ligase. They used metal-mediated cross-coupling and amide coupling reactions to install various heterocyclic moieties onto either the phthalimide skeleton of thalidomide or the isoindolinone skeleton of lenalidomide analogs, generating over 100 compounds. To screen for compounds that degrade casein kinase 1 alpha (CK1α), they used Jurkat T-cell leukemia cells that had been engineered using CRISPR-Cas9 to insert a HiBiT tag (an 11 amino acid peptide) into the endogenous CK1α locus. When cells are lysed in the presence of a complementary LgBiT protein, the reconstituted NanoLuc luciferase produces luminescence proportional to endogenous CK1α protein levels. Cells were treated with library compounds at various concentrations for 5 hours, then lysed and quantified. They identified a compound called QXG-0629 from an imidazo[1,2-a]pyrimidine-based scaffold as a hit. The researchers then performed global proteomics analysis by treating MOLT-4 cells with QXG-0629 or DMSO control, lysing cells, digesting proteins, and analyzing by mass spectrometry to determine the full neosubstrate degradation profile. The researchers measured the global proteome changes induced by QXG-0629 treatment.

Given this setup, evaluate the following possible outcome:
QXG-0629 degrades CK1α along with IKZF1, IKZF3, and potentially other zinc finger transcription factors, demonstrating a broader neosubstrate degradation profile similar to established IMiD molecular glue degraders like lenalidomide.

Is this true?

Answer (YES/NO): NO